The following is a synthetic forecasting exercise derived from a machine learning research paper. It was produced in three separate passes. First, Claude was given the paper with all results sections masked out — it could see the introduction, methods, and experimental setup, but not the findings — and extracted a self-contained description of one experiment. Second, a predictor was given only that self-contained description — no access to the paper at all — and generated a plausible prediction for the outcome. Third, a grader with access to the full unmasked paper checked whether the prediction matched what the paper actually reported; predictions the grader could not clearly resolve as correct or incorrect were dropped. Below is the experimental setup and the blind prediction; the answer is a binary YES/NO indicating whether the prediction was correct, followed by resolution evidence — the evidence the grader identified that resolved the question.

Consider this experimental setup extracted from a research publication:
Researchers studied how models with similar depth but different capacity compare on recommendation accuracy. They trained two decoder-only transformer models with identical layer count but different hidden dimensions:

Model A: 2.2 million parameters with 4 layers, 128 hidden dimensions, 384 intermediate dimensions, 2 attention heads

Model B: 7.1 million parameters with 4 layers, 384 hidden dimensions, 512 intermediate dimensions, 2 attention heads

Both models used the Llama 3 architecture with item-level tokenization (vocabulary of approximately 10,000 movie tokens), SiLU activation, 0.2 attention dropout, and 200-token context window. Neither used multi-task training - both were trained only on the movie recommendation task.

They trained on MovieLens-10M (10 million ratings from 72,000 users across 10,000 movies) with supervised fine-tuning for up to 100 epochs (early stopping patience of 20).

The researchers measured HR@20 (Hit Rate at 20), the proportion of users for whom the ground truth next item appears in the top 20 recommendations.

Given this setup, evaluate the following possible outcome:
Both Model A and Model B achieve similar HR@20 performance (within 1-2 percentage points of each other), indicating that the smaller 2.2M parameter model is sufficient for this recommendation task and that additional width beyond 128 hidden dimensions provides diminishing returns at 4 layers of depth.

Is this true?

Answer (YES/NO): YES